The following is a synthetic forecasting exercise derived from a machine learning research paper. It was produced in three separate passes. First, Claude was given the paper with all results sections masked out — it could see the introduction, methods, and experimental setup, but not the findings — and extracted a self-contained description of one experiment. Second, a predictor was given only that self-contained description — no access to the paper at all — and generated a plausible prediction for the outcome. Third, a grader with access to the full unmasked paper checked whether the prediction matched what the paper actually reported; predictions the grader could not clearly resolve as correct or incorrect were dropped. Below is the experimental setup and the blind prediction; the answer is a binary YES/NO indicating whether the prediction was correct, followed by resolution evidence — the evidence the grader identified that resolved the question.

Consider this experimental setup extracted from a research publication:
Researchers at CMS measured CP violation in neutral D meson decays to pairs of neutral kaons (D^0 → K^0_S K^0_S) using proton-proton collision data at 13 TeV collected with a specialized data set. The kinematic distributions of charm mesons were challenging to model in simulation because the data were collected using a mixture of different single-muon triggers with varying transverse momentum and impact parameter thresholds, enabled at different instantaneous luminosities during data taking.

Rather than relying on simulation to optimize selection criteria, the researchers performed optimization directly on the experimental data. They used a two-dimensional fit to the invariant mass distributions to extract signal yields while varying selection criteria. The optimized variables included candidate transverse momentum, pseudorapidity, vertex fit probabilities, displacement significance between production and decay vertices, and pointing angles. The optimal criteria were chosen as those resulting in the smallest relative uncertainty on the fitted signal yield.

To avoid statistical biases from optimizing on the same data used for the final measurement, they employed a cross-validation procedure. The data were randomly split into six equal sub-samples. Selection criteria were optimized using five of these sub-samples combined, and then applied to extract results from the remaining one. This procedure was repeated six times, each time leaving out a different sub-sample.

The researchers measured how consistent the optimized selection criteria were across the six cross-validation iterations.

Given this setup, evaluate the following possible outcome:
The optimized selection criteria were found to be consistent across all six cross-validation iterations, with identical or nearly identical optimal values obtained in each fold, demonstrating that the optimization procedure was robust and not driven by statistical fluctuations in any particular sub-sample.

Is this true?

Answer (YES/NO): YES